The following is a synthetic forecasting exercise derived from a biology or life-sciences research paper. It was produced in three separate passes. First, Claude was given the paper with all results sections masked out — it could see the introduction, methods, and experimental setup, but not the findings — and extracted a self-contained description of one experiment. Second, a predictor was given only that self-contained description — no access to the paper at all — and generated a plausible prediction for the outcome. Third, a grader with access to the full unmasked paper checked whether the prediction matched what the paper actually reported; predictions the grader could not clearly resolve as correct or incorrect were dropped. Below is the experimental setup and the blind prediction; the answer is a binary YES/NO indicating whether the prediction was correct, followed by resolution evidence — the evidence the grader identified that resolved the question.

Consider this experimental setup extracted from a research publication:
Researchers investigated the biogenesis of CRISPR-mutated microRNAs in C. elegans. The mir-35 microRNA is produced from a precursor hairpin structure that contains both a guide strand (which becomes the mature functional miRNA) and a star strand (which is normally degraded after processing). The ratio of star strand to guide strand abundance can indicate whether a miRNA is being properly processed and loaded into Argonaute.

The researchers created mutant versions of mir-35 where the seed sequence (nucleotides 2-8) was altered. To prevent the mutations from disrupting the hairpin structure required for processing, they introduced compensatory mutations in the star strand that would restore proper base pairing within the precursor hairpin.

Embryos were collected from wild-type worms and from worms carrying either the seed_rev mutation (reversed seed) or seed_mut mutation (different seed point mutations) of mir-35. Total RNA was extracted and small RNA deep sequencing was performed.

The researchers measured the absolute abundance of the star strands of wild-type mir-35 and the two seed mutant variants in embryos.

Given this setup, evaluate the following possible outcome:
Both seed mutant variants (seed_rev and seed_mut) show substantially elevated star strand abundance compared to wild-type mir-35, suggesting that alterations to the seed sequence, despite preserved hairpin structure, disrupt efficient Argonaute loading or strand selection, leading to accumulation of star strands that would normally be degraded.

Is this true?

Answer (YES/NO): NO